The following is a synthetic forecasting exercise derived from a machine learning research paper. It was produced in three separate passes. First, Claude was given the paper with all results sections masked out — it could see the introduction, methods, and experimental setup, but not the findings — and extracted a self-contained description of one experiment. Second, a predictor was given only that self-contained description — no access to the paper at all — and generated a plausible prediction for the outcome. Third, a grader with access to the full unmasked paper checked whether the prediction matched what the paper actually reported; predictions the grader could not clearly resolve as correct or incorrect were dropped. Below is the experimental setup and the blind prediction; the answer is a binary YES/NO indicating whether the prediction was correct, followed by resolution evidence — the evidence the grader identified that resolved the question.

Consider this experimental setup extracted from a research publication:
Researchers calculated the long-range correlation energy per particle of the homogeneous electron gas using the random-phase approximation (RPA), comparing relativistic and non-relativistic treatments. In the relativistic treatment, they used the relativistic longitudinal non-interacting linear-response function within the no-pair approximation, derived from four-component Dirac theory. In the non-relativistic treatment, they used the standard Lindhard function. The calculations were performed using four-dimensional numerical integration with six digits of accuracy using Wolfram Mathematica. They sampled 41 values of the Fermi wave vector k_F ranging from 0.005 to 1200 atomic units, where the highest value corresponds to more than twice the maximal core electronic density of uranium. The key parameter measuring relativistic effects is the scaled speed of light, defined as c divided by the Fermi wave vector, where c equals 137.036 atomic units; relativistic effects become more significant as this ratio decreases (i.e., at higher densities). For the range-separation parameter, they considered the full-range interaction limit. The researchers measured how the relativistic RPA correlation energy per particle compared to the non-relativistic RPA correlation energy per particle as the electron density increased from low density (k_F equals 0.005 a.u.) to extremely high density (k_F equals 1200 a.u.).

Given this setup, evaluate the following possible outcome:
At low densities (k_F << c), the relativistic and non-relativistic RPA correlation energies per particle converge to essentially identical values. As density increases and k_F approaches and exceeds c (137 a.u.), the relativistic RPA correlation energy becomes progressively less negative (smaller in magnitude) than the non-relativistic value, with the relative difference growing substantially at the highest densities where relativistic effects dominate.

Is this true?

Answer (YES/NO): NO